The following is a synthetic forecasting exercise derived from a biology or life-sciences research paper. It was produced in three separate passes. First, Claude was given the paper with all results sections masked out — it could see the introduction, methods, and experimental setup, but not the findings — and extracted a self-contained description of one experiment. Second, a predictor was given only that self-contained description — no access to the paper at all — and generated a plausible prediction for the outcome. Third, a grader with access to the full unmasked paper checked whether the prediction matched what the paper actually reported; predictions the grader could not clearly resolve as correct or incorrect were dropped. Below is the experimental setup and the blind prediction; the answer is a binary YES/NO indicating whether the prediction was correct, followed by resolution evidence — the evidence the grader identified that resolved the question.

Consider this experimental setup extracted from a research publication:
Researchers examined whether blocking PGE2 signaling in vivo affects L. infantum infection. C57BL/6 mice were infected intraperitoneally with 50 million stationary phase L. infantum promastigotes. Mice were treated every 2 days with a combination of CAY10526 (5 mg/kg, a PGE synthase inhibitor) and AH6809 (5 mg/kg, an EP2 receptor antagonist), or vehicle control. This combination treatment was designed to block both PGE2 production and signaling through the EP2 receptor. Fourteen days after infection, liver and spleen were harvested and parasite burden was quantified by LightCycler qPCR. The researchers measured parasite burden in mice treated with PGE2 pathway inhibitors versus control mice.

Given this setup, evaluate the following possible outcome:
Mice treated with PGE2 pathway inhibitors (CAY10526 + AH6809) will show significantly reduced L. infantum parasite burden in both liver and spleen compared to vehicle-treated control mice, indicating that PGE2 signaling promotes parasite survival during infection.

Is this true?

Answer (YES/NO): YES